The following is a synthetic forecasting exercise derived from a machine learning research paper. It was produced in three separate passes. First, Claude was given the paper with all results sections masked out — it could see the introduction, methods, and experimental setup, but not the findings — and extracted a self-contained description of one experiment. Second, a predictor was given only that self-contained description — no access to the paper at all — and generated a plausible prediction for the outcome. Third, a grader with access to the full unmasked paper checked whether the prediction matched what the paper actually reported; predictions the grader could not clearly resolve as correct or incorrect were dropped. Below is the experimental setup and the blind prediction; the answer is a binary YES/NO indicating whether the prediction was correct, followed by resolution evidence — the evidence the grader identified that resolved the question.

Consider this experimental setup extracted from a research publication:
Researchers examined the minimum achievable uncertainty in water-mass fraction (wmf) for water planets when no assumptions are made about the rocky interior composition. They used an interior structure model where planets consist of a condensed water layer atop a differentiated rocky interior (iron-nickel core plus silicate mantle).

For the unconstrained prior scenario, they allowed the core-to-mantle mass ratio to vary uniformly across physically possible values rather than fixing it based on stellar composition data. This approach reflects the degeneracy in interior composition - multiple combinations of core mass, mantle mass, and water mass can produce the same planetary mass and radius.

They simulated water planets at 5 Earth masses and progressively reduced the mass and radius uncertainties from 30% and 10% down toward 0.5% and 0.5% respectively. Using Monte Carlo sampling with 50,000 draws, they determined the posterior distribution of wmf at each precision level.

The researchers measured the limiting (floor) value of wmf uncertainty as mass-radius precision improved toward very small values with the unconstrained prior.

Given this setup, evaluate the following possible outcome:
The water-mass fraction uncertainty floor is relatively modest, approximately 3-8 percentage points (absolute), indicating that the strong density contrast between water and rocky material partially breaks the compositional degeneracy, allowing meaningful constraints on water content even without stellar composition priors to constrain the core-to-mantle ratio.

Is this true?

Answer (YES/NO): NO